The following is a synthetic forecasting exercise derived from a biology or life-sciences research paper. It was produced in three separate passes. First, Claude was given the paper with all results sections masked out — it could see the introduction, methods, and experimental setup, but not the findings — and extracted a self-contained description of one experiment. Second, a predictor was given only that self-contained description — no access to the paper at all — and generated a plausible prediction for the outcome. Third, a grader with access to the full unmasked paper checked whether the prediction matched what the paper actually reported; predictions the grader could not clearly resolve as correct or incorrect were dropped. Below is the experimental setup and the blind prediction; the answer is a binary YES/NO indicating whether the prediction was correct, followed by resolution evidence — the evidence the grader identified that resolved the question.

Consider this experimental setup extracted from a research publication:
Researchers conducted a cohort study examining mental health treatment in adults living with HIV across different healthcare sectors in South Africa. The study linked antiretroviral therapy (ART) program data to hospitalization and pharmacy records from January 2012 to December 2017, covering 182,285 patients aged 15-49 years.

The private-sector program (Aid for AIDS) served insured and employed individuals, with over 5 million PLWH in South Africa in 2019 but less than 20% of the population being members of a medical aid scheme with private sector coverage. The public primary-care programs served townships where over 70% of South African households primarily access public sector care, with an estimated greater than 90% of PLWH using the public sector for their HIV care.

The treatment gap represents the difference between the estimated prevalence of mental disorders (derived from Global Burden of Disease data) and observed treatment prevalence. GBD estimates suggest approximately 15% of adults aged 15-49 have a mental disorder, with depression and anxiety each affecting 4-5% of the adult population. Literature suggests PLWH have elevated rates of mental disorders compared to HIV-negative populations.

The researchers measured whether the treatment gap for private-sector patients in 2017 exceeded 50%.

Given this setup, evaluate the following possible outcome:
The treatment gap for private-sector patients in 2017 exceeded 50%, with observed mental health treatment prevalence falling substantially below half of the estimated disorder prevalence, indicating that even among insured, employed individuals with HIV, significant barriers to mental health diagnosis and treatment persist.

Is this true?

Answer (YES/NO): NO